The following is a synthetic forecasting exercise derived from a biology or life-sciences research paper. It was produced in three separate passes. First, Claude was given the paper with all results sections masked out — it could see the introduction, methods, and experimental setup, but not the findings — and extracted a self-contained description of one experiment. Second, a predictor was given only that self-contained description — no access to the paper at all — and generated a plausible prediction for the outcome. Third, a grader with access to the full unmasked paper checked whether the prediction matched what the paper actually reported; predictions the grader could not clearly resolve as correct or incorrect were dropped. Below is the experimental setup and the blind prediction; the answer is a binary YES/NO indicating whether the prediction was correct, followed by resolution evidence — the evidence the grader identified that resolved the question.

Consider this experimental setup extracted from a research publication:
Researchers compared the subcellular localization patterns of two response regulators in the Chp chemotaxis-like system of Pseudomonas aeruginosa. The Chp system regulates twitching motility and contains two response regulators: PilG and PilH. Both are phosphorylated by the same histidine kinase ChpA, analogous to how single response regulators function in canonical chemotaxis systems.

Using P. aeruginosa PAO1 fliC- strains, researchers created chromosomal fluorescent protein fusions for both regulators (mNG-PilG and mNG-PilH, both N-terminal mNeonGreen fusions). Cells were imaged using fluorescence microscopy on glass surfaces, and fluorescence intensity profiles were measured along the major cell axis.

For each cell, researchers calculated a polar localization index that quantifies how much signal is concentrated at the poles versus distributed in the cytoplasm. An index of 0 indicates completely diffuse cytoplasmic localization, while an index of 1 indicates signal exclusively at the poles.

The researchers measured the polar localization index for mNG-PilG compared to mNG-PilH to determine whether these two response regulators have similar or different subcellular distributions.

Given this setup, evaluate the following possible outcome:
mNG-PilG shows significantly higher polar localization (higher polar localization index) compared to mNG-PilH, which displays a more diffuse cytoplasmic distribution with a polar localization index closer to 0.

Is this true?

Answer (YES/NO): YES